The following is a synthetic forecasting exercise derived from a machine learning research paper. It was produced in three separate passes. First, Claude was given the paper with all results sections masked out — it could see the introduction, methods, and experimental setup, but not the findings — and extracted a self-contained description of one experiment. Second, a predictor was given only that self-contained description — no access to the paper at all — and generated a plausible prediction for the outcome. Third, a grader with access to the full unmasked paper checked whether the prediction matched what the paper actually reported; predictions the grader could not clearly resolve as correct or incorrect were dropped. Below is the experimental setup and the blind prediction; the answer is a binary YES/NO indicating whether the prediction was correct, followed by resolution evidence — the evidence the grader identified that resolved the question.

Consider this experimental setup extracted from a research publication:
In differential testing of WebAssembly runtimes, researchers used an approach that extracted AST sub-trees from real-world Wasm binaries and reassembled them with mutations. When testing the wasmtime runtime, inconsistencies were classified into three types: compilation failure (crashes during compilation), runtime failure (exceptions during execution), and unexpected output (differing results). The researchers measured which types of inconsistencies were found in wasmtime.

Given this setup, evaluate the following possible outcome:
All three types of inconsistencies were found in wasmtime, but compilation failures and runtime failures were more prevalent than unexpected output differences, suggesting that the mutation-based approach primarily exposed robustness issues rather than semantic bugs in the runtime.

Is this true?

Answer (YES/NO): NO